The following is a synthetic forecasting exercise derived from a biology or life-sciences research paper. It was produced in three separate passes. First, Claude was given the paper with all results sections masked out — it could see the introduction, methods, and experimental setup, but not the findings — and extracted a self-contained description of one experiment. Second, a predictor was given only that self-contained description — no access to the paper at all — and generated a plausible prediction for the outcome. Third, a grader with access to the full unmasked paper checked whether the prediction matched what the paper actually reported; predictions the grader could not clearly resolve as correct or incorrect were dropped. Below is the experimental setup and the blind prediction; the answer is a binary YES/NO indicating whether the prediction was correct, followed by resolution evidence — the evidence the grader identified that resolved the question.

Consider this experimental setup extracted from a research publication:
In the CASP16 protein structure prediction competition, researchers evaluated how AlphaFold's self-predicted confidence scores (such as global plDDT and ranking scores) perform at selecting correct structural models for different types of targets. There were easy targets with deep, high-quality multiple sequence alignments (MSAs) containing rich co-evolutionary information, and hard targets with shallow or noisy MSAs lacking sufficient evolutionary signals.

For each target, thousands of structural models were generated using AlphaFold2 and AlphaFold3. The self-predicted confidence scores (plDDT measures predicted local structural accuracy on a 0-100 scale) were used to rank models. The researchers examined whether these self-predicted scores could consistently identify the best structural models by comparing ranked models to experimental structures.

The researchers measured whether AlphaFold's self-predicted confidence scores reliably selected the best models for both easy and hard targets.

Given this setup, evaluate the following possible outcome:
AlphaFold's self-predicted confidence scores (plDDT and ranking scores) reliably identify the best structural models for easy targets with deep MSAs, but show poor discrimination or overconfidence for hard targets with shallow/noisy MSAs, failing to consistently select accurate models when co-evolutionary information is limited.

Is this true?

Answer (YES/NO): YES